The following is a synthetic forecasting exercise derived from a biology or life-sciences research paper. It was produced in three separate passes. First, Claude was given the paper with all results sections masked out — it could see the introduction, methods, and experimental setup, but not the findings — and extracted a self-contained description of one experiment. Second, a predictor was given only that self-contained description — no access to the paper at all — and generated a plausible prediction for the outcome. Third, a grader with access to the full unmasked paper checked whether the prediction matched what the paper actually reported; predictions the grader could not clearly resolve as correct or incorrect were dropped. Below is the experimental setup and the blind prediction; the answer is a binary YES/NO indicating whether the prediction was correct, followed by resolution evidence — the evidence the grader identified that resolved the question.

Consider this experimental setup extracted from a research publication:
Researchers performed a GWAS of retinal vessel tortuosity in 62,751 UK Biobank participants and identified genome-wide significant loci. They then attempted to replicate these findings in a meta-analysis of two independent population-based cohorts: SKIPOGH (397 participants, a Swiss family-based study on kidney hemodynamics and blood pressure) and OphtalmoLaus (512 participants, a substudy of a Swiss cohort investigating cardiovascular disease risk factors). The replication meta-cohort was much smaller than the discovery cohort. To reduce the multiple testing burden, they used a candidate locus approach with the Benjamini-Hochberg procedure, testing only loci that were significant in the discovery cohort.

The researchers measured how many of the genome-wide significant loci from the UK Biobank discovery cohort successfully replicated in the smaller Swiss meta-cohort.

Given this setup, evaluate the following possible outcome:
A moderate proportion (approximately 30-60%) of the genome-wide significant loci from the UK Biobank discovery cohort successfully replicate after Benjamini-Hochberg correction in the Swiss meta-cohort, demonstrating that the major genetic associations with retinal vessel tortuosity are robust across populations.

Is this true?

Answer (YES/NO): NO